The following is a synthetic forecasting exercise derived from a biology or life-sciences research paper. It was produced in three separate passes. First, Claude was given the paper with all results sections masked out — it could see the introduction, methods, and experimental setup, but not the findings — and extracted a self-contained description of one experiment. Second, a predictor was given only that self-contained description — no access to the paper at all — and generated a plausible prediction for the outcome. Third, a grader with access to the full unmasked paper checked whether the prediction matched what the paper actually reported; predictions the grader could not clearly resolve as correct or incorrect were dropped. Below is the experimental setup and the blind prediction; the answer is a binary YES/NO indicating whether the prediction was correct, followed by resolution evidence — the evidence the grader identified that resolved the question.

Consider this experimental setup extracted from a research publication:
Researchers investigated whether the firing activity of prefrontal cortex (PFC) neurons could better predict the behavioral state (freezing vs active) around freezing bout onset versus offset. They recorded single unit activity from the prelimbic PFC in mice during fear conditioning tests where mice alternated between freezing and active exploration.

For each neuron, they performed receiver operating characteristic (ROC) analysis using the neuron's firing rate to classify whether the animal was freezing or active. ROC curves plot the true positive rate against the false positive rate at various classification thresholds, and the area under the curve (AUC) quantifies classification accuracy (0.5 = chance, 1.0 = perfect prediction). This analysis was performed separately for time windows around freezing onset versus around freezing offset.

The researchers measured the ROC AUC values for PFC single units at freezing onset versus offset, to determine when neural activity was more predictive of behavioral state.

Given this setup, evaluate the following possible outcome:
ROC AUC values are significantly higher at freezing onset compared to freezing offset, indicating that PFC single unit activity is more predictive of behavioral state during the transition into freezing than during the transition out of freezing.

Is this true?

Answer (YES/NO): NO